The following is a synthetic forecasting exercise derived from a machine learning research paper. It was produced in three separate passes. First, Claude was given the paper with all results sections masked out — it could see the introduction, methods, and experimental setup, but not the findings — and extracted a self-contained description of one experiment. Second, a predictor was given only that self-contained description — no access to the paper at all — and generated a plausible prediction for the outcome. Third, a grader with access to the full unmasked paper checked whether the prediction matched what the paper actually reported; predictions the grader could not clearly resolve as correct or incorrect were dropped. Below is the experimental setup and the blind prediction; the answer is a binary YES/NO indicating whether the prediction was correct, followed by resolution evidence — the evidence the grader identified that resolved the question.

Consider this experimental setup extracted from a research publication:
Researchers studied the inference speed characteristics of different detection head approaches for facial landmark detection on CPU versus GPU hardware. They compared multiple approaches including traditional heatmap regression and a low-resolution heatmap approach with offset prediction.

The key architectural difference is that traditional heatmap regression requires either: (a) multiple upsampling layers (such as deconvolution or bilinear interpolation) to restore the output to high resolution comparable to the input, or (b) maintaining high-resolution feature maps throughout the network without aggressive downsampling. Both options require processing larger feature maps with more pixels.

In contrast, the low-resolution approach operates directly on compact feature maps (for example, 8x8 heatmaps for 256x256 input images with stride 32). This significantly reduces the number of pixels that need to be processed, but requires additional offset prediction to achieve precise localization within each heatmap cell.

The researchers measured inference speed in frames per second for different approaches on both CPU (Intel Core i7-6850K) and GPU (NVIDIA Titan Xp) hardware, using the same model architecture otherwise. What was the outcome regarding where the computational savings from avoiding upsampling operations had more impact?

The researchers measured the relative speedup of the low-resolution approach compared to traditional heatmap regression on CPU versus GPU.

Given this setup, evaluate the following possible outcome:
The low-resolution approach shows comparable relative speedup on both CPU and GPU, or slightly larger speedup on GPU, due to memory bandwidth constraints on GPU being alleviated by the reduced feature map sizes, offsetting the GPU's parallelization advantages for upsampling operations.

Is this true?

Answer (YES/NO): NO